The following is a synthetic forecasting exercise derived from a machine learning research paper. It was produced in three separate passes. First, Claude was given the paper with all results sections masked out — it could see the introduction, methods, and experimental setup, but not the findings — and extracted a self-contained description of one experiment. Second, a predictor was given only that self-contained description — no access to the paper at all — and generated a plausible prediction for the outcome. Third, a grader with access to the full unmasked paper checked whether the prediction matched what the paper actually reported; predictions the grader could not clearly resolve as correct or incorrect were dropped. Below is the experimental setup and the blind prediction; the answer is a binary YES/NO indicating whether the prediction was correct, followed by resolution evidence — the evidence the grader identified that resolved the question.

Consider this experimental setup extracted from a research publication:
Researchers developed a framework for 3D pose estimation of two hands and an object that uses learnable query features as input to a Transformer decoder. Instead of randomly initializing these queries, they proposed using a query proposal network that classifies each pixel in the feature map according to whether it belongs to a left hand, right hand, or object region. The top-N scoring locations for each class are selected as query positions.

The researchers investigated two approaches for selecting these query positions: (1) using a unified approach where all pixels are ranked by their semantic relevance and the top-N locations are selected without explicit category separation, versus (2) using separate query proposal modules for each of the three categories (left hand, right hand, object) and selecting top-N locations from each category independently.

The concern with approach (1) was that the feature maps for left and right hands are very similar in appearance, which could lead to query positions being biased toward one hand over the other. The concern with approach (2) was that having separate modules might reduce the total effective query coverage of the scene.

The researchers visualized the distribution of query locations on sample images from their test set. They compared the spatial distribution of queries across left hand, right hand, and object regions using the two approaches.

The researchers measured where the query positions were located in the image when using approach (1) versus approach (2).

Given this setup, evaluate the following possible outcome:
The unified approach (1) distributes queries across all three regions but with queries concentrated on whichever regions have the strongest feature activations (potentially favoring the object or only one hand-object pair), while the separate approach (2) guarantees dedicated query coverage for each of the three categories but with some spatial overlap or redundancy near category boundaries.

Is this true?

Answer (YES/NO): NO